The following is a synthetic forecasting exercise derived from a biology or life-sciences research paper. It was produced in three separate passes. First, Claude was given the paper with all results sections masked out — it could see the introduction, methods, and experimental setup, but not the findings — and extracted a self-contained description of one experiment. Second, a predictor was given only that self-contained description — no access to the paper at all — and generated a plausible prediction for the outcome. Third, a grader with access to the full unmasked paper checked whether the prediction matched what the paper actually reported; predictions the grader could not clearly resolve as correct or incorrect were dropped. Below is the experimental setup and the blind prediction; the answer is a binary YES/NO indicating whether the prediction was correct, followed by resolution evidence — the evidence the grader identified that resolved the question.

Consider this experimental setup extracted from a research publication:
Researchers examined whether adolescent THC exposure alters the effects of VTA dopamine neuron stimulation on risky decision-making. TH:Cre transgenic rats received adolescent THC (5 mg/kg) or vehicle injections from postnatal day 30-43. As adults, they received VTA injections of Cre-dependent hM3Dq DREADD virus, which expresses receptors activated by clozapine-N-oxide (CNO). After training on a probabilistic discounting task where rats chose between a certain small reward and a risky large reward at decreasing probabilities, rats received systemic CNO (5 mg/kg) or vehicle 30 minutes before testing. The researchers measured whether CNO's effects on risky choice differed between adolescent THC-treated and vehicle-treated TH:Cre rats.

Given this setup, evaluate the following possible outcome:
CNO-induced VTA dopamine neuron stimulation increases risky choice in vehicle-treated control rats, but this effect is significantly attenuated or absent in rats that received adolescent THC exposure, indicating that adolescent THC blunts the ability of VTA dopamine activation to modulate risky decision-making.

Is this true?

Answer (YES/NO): NO